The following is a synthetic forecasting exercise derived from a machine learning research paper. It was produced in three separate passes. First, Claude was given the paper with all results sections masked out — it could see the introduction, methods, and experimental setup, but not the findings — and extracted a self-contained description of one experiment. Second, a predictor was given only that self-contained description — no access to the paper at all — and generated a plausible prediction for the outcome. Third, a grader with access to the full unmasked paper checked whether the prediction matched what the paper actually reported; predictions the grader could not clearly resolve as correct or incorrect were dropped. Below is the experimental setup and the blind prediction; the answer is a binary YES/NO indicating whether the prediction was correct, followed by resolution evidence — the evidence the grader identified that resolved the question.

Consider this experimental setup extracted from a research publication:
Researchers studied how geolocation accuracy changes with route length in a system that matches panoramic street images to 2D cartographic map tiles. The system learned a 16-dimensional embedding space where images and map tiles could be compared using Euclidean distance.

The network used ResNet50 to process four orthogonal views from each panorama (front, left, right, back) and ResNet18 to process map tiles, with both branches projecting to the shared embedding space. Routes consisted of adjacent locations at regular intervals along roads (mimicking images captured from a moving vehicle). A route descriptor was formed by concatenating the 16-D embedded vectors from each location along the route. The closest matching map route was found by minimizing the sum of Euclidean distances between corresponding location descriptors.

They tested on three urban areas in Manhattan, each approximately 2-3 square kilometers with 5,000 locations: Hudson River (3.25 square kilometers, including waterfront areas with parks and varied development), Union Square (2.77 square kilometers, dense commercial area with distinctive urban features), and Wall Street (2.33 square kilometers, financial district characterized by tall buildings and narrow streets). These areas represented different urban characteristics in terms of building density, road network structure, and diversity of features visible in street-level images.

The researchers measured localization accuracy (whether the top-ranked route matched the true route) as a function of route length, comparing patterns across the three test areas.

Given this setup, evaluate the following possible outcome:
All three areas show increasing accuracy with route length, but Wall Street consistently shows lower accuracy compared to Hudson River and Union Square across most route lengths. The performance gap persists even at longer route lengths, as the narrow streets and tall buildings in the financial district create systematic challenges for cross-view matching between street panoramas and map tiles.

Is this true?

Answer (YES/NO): NO